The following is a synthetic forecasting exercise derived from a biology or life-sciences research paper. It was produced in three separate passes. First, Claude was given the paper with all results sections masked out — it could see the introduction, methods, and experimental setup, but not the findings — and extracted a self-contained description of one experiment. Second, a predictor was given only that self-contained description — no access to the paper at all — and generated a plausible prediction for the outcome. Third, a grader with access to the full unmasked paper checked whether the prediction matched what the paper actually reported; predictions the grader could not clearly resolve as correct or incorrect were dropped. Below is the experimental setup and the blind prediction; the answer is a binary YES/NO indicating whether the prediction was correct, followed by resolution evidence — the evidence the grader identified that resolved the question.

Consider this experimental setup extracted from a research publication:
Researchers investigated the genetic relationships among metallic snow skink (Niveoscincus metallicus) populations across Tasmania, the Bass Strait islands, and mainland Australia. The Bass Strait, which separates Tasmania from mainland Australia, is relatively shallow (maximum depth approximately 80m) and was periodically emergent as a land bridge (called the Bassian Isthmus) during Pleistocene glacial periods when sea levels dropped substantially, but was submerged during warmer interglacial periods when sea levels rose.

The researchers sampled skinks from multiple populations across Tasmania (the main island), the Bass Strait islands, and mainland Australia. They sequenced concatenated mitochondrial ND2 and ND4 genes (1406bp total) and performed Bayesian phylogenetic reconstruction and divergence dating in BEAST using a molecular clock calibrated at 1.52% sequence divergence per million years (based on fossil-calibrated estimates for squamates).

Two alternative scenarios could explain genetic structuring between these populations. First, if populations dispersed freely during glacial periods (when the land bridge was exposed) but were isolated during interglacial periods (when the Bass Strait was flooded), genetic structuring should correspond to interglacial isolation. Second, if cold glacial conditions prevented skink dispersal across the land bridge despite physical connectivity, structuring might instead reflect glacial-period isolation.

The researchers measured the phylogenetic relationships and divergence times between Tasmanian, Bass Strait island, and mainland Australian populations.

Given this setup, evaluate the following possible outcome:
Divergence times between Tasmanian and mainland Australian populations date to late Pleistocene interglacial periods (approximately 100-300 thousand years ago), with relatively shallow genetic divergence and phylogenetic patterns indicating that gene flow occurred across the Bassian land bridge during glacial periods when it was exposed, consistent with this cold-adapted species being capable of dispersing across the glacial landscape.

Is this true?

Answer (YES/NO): NO